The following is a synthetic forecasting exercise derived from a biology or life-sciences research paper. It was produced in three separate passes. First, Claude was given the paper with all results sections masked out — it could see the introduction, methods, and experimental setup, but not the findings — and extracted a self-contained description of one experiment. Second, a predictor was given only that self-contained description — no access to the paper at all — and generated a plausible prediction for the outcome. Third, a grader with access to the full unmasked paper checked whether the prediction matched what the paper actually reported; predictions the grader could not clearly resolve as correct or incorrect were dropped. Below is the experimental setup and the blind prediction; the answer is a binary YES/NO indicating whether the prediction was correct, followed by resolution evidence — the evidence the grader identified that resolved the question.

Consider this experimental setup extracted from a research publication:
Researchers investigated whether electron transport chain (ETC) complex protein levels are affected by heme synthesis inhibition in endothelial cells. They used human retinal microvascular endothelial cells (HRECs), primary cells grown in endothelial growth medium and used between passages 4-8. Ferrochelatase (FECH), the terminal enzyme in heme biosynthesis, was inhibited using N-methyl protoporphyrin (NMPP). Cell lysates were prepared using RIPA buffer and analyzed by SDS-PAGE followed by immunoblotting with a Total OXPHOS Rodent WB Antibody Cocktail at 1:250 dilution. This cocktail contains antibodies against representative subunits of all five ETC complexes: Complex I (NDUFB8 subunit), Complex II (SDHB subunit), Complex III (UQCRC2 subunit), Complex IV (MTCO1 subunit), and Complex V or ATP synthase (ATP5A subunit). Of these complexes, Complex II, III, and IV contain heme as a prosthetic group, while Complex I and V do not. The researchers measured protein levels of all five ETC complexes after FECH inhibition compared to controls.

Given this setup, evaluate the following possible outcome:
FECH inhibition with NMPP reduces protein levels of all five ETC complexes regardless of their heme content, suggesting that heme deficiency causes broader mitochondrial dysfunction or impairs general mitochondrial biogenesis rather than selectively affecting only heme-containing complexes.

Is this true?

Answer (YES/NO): NO